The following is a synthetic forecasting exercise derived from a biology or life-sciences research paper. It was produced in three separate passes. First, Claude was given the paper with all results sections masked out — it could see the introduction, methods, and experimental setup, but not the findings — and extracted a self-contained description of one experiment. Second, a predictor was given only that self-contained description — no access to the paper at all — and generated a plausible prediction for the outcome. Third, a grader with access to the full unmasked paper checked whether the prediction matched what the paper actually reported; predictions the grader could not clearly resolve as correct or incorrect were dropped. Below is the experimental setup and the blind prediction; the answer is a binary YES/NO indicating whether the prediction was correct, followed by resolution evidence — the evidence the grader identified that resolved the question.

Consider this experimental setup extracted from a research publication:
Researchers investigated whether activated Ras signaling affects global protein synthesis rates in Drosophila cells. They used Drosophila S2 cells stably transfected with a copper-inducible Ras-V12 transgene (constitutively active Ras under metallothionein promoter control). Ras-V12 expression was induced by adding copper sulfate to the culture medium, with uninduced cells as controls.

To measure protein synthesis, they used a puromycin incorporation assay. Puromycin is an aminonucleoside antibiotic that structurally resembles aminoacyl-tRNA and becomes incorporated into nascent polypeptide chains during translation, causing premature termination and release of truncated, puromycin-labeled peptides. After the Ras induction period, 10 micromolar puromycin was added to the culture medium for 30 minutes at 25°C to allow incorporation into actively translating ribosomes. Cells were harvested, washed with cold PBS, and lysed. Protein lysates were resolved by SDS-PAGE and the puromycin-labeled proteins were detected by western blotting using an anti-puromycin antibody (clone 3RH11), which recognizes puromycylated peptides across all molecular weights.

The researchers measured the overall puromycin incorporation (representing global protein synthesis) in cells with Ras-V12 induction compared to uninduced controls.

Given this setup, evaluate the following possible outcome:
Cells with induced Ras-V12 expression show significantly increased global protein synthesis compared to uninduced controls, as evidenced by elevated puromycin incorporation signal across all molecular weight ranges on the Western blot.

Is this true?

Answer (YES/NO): YES